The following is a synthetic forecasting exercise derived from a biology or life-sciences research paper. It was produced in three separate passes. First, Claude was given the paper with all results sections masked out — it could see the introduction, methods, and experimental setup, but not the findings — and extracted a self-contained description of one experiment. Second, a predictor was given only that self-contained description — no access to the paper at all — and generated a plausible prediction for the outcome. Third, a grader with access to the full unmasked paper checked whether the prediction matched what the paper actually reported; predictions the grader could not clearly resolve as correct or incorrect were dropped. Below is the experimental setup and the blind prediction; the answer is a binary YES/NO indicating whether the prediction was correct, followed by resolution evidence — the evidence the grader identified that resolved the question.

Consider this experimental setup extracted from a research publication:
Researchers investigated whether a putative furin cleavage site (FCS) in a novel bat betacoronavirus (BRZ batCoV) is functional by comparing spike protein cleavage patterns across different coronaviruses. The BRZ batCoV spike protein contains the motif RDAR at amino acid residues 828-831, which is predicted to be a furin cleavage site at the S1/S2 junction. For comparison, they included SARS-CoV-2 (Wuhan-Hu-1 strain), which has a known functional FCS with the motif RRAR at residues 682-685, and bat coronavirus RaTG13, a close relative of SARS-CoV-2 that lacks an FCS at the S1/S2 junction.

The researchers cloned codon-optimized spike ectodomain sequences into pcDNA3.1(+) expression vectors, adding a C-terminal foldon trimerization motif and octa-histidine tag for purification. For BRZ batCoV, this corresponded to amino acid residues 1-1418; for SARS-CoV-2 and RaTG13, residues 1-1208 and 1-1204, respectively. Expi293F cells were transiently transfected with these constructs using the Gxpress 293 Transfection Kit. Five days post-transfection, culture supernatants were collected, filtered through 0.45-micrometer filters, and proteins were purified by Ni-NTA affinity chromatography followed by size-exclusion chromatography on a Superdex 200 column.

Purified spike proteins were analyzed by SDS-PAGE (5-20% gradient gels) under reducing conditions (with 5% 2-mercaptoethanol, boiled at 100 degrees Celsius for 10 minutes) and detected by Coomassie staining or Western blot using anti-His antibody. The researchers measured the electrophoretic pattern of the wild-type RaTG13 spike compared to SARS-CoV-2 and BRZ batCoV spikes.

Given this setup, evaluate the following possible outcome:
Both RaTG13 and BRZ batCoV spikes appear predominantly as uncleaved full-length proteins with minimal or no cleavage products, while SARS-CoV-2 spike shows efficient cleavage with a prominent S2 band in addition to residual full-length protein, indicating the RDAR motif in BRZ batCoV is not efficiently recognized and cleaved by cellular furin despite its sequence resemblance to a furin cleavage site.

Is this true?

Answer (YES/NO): NO